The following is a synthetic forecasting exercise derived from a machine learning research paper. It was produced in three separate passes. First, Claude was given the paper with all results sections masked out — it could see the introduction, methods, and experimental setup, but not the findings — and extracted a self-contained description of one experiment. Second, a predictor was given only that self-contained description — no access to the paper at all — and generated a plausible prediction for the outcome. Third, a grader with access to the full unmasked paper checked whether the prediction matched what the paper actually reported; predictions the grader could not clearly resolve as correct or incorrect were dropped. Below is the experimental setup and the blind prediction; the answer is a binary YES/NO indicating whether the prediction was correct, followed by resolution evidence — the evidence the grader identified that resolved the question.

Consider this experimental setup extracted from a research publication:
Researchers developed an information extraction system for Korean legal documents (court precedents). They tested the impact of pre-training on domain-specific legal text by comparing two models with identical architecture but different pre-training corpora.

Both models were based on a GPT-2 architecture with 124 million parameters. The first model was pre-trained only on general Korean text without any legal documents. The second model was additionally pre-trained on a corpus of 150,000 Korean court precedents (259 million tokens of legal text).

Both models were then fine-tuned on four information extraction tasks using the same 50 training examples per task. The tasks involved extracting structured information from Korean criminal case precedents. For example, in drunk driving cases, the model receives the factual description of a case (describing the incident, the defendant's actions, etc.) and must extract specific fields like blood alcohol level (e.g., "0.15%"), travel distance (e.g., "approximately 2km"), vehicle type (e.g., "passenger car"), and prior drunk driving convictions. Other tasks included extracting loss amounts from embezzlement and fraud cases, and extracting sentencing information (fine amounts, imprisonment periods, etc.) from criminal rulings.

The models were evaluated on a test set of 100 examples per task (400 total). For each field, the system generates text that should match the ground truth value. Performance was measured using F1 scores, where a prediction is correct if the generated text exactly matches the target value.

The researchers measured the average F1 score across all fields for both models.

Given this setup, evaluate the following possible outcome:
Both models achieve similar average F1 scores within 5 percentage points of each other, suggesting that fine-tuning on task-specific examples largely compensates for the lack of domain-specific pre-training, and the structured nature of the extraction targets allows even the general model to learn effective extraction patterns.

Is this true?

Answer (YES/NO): NO